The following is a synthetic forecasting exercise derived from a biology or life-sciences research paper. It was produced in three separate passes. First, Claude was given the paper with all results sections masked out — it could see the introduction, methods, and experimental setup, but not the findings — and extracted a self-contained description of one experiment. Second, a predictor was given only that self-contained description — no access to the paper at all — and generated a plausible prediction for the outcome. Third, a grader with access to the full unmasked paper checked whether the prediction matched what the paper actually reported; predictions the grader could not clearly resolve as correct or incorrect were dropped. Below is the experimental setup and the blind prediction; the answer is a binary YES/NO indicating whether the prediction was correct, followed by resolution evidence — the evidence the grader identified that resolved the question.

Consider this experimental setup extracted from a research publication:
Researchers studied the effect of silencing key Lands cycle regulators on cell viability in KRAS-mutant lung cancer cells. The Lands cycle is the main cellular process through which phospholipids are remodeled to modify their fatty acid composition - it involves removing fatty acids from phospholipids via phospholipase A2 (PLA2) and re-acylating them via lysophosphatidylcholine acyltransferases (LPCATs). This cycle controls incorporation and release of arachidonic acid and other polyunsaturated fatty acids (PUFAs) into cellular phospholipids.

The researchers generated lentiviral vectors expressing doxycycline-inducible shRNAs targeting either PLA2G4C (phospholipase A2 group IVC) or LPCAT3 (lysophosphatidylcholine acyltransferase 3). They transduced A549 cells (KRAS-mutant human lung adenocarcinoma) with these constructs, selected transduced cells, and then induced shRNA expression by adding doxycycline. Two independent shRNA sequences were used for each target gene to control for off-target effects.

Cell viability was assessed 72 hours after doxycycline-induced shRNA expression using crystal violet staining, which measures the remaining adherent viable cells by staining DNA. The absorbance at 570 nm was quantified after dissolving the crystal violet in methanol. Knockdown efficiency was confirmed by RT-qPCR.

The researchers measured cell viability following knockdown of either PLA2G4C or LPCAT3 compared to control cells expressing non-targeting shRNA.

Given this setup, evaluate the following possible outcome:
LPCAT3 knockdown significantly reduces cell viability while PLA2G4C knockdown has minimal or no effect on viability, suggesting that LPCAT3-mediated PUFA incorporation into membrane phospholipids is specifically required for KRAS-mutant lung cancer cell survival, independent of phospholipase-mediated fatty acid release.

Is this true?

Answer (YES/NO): NO